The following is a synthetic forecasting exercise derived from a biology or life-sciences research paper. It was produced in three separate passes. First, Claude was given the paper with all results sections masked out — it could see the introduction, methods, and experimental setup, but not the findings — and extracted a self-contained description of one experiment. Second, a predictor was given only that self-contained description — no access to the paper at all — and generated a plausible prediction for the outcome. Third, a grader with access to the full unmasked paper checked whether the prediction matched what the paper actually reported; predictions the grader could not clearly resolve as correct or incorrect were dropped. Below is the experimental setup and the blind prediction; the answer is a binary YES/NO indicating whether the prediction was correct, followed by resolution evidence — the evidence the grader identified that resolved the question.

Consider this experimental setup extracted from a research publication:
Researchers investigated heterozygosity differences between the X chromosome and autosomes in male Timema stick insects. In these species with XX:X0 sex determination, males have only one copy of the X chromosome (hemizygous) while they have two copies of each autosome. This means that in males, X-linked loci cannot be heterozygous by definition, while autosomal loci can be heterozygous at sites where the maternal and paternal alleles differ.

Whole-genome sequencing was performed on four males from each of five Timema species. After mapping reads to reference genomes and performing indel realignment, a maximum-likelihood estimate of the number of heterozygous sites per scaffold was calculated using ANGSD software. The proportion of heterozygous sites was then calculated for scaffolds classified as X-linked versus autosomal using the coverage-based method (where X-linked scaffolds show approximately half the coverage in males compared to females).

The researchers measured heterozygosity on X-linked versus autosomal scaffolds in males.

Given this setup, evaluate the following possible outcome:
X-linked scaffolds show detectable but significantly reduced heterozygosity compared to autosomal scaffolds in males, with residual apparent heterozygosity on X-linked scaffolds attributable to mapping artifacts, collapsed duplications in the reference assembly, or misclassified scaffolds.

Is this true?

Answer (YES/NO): NO